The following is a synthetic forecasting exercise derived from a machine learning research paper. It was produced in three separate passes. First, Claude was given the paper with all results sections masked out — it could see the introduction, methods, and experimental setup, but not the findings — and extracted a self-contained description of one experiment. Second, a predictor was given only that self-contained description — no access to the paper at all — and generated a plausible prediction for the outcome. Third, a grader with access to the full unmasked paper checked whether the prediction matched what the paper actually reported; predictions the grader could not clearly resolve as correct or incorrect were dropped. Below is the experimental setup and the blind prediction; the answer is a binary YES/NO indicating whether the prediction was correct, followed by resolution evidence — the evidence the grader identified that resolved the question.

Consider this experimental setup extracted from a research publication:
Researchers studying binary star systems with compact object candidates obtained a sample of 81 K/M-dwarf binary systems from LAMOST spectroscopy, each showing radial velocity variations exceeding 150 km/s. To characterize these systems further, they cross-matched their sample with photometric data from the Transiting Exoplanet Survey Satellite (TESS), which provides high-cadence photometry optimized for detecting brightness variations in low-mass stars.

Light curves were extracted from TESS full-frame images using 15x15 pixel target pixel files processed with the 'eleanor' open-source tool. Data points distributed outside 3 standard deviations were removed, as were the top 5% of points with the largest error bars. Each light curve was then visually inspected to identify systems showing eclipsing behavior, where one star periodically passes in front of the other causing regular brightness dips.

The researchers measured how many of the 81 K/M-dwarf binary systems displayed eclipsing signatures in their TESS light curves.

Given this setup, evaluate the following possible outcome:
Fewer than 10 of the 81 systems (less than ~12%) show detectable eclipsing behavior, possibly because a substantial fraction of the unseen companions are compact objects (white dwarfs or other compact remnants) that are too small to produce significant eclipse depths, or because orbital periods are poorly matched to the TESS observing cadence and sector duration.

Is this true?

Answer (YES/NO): NO